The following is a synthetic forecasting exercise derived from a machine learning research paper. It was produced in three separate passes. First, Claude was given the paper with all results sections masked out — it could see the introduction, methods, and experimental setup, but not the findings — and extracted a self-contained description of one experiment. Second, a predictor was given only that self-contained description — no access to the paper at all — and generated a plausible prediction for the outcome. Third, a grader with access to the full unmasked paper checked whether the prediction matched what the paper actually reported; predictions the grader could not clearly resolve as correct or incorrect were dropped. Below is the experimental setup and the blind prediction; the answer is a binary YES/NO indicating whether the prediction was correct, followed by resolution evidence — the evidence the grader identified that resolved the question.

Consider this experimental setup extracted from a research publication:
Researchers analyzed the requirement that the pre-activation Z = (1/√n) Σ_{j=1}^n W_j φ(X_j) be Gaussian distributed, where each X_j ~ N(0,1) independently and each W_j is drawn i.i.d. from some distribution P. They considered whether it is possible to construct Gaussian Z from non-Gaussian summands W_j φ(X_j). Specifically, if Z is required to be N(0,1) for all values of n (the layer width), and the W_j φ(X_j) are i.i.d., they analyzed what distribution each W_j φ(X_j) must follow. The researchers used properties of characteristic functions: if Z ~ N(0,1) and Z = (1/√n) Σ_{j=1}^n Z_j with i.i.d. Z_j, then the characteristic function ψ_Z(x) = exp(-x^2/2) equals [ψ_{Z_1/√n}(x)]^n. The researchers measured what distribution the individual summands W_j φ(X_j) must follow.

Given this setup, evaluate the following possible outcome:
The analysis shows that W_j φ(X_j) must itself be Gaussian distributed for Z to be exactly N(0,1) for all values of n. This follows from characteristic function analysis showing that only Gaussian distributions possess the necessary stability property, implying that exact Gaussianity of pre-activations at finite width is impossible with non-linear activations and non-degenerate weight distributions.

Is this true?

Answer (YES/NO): NO